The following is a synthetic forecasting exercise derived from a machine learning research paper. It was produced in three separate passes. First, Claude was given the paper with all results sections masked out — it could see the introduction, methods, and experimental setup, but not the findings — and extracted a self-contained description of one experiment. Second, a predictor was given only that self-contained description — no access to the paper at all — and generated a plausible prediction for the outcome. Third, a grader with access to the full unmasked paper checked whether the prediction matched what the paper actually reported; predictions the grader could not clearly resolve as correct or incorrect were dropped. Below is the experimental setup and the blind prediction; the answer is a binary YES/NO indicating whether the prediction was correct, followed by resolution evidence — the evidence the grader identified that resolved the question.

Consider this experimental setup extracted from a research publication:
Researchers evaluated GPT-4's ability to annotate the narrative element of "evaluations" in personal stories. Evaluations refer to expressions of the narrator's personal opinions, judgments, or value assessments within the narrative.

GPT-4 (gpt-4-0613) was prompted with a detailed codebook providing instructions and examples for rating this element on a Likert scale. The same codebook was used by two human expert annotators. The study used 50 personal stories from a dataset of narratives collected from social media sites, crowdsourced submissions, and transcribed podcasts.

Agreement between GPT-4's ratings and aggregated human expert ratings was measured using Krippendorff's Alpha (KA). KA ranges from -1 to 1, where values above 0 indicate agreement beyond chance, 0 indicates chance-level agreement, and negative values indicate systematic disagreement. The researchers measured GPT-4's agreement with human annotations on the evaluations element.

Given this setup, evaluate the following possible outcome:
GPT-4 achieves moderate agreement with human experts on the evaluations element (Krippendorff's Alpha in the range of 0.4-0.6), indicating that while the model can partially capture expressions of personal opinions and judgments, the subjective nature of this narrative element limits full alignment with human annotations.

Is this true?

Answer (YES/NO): NO